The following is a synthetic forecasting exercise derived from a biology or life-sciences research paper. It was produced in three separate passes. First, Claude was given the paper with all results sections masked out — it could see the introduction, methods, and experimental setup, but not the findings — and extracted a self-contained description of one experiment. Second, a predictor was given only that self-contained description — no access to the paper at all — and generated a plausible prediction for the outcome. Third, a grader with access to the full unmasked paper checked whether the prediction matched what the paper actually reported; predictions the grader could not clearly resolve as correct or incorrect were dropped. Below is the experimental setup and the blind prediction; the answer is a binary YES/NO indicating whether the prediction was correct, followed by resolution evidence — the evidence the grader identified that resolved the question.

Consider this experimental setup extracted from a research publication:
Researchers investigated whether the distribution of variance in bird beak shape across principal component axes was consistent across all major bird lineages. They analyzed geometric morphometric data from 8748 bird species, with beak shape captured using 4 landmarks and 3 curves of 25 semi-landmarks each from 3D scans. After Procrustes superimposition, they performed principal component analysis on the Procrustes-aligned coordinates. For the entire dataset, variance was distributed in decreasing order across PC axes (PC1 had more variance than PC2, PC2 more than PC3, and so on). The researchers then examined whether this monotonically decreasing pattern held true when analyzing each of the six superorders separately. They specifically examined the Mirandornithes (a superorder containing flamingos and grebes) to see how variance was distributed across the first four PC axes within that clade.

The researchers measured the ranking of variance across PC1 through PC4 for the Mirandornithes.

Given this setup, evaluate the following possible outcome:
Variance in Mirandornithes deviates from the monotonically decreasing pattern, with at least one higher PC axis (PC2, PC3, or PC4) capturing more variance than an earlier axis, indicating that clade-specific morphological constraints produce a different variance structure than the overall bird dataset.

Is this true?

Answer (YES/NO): YES